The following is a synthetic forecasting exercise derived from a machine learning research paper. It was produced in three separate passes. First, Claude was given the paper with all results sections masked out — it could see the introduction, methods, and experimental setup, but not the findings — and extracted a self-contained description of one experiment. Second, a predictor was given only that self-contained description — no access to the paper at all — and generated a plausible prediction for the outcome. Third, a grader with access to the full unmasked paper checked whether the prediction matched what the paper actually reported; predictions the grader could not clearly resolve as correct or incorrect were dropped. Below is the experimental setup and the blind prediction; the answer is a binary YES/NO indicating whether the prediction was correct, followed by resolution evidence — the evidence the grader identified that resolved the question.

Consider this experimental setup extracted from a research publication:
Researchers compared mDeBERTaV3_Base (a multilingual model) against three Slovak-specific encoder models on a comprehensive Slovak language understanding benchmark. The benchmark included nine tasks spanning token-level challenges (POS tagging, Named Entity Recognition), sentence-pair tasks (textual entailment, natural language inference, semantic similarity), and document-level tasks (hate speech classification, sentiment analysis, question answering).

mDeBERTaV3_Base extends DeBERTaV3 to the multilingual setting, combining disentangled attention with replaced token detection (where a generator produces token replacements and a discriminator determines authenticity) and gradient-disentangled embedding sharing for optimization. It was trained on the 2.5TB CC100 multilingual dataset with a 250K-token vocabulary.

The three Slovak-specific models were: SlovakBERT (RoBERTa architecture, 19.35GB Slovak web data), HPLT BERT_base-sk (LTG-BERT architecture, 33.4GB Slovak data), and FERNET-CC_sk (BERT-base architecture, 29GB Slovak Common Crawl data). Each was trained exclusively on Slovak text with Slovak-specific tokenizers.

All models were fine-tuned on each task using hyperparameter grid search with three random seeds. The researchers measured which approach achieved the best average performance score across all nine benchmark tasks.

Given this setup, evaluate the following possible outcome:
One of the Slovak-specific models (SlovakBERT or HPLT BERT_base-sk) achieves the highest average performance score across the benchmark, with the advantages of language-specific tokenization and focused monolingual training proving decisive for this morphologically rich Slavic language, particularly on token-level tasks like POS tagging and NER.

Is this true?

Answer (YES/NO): NO